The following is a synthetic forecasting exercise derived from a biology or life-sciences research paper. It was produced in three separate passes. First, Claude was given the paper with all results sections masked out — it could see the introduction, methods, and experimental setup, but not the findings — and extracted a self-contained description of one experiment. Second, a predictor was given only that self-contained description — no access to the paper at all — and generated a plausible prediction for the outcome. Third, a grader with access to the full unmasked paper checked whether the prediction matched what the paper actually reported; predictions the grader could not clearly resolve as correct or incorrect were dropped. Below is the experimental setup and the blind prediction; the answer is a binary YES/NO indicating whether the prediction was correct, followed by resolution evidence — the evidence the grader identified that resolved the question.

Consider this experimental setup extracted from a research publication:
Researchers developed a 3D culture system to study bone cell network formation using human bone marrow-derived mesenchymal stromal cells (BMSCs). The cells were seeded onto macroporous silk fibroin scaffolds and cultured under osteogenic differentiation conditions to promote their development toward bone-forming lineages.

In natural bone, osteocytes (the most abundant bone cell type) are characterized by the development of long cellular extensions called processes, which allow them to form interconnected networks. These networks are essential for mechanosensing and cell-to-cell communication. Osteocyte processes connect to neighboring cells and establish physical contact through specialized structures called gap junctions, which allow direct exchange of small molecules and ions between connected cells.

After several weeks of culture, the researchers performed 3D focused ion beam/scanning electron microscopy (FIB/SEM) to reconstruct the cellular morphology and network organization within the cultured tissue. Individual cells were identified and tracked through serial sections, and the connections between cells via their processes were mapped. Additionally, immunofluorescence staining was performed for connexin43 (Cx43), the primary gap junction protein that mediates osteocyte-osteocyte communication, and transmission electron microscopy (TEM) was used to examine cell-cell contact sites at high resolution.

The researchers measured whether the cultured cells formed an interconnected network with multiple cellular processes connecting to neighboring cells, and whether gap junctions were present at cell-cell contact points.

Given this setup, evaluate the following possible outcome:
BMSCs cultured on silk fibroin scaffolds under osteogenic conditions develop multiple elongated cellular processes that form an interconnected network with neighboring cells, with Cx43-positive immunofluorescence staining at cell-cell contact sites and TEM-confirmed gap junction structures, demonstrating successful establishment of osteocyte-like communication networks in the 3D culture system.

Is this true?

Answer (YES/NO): YES